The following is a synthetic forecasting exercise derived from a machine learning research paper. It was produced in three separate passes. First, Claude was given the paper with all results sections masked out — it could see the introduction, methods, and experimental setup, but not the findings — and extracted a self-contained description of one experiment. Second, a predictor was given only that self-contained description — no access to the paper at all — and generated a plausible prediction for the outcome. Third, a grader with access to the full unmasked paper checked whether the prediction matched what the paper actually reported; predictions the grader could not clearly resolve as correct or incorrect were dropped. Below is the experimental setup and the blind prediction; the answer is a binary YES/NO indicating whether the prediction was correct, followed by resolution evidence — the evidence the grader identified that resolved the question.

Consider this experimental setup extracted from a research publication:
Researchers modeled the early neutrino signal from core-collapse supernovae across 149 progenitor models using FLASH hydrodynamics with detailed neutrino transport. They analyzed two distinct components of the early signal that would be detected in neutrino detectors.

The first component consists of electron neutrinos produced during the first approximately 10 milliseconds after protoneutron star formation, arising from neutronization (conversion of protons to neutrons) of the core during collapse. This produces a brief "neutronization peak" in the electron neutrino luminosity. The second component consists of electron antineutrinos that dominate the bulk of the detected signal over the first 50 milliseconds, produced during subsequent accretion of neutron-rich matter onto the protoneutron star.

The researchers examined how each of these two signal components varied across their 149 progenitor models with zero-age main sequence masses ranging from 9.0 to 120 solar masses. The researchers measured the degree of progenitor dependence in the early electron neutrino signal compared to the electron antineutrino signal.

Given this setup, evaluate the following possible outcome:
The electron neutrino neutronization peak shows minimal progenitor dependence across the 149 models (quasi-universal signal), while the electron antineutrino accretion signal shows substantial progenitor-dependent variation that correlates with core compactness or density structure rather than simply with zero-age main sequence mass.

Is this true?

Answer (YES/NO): YES